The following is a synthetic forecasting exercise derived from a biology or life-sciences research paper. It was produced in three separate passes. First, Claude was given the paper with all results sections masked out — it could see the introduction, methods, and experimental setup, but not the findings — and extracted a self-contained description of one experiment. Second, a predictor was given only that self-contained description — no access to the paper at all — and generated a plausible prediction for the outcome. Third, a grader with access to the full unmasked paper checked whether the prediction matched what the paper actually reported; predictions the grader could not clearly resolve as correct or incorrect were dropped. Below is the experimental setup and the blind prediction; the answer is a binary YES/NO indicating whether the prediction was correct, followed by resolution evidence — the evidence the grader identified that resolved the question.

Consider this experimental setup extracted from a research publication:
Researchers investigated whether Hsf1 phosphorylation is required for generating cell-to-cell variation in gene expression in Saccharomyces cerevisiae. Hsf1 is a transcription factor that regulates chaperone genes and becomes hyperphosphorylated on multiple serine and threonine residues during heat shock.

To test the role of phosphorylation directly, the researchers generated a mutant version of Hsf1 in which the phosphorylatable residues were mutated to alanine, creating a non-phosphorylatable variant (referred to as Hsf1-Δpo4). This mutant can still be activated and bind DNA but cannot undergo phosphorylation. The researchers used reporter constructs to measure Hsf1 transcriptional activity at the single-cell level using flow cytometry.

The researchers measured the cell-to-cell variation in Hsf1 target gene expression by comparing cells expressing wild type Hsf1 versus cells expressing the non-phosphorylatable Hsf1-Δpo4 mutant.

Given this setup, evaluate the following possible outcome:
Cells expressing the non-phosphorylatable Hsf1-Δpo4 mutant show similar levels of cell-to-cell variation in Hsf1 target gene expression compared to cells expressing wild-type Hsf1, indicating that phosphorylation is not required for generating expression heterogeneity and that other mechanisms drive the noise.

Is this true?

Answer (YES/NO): NO